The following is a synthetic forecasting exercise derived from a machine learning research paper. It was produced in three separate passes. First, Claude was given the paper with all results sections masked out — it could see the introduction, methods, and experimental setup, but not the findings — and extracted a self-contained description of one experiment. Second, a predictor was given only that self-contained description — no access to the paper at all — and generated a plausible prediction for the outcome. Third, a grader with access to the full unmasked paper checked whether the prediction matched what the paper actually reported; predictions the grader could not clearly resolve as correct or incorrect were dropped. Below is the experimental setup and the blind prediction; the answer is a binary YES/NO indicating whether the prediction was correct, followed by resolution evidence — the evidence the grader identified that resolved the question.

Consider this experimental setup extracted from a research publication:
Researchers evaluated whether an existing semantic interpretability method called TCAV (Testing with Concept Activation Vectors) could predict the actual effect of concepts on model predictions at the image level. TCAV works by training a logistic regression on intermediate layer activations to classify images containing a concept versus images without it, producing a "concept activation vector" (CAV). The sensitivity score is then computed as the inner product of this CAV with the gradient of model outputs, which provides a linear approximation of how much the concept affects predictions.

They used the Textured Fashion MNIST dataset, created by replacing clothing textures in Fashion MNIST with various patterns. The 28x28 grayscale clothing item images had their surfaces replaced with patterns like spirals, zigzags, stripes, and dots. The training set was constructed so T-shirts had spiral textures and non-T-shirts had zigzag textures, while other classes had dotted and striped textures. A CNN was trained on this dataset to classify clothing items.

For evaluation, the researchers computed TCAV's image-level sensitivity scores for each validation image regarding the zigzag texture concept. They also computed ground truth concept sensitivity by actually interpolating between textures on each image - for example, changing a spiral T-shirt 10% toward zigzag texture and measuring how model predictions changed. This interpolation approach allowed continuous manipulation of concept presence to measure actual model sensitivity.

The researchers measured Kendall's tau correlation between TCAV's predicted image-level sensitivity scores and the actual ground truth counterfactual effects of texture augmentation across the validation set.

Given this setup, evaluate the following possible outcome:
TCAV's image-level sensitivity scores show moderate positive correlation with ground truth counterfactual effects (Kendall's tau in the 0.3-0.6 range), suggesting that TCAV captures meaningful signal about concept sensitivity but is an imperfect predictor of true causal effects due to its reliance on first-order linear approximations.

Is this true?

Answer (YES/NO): NO